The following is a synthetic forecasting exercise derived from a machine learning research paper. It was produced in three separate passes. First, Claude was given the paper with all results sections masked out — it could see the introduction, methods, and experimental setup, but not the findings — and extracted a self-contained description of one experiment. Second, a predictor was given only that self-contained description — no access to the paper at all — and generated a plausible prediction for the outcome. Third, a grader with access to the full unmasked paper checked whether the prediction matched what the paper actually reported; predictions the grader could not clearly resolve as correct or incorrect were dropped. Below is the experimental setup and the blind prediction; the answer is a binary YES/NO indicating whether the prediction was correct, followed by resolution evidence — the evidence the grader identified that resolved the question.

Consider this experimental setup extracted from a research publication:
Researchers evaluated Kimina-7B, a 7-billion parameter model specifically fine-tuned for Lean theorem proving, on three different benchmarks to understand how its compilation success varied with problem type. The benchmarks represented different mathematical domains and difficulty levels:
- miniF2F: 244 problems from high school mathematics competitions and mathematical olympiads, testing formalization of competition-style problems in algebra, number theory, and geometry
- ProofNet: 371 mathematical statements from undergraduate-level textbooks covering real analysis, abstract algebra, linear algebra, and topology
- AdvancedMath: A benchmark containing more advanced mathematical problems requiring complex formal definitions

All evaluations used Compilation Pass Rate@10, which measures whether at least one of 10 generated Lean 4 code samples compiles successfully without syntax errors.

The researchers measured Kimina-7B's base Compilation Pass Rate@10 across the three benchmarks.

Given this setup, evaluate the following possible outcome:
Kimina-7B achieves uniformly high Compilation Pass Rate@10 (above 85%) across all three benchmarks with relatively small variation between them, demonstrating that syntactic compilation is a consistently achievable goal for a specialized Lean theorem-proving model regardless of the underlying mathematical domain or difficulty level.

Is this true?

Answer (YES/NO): NO